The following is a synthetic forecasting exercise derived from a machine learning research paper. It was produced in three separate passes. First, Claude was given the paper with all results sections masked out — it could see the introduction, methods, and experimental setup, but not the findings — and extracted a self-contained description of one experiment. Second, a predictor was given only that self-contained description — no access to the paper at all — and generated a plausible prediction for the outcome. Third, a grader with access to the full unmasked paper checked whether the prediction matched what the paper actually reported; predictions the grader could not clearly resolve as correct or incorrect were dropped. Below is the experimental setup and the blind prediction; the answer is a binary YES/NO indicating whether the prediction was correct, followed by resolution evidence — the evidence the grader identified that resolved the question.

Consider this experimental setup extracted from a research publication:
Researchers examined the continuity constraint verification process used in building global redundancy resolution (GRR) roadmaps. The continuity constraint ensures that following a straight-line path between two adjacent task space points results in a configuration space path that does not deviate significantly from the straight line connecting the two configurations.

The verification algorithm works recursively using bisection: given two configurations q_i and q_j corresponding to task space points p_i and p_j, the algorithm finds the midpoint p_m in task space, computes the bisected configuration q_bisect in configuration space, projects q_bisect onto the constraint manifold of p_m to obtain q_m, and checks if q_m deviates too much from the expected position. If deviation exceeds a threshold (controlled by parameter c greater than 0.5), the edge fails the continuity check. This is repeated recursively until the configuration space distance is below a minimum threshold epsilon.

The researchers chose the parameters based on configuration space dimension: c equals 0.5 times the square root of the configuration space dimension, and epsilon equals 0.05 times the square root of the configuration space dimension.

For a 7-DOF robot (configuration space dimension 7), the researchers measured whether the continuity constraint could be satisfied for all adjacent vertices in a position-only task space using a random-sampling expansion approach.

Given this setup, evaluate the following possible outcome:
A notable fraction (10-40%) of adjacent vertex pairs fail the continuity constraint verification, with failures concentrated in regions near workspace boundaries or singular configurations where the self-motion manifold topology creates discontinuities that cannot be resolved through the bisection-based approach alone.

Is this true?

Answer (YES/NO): NO